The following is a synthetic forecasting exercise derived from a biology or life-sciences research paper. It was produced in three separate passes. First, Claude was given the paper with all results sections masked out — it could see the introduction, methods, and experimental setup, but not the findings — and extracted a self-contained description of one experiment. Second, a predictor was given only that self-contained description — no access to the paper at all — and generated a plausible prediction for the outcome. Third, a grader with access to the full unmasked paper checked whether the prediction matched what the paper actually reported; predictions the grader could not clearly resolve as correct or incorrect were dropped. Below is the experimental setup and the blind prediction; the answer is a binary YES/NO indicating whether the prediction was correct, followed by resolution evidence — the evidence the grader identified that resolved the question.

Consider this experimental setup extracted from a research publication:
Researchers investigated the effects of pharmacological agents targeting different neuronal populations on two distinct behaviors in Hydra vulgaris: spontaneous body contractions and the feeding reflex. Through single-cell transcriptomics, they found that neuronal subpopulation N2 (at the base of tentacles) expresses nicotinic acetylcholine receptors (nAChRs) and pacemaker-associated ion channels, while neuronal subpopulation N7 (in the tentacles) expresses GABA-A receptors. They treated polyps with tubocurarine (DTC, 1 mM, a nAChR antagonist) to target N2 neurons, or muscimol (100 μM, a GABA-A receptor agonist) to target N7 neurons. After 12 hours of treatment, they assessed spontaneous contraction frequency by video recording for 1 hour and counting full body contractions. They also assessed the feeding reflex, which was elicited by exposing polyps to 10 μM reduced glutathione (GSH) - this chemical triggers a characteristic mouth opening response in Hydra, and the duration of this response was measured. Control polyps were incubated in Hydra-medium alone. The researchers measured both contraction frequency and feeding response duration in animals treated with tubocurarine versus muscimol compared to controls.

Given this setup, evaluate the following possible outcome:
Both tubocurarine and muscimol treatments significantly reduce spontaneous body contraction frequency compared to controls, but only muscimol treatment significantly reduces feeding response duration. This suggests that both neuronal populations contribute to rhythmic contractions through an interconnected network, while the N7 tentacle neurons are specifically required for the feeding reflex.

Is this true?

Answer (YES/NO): NO